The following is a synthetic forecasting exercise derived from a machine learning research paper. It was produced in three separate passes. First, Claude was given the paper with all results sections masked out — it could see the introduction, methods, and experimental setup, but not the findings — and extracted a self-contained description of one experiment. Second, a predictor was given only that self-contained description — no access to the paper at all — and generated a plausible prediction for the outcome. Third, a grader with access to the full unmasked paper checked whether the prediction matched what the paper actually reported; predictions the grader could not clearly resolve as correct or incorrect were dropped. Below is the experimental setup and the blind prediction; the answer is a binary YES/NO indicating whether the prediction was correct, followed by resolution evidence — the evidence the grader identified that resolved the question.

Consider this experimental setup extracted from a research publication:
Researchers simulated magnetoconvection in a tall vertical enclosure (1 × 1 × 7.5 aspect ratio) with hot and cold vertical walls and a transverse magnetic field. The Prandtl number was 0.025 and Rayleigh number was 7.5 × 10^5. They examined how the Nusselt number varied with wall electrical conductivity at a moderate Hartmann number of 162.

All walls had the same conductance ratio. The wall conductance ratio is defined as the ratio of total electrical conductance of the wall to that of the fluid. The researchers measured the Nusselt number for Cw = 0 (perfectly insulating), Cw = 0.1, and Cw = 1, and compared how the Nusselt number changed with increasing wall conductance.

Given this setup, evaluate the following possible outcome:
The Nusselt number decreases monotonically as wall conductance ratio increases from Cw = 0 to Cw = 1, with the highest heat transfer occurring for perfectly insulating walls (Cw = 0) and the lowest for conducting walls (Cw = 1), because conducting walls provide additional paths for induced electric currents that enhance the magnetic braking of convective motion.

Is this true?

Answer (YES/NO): YES